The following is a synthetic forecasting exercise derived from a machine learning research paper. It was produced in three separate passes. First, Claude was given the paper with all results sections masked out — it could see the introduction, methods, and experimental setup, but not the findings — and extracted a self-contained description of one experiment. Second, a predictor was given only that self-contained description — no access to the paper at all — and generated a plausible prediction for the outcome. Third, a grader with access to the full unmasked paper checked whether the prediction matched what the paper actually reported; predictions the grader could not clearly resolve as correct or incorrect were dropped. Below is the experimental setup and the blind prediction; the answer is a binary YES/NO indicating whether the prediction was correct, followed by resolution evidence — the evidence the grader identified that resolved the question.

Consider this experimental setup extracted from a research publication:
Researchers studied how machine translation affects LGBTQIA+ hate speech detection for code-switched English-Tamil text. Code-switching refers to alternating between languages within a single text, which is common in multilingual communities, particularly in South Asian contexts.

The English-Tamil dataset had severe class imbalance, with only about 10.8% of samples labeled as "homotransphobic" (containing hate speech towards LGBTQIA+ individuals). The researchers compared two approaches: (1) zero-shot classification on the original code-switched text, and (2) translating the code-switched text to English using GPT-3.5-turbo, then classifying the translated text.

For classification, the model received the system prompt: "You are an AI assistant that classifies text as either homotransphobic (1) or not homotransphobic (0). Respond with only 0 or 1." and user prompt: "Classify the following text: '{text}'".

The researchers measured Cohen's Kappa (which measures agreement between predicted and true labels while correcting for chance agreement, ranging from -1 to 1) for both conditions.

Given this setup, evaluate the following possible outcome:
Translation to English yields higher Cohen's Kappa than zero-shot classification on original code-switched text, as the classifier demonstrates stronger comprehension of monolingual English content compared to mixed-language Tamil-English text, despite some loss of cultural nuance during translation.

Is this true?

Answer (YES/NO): YES